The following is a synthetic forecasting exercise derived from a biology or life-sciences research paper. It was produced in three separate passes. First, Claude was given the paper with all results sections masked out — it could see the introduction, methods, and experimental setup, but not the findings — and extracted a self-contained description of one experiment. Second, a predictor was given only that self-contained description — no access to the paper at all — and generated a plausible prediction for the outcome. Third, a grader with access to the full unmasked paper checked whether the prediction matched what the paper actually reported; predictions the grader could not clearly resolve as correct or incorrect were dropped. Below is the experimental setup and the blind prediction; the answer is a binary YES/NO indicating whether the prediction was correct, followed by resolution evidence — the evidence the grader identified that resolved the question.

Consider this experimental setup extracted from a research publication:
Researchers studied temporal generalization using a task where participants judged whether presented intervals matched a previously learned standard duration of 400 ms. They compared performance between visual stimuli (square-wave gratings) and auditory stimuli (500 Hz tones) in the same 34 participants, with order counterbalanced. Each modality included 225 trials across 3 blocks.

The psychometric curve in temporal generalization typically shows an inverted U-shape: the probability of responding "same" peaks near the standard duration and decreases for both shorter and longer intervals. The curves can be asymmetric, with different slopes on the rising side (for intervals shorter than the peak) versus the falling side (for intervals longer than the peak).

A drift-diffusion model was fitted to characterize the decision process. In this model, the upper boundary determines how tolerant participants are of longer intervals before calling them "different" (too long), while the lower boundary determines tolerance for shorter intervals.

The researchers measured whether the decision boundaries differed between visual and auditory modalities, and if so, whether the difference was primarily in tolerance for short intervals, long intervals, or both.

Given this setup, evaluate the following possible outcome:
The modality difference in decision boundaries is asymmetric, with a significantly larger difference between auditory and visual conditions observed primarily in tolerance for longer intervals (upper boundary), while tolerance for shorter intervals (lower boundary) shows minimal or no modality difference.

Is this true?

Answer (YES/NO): YES